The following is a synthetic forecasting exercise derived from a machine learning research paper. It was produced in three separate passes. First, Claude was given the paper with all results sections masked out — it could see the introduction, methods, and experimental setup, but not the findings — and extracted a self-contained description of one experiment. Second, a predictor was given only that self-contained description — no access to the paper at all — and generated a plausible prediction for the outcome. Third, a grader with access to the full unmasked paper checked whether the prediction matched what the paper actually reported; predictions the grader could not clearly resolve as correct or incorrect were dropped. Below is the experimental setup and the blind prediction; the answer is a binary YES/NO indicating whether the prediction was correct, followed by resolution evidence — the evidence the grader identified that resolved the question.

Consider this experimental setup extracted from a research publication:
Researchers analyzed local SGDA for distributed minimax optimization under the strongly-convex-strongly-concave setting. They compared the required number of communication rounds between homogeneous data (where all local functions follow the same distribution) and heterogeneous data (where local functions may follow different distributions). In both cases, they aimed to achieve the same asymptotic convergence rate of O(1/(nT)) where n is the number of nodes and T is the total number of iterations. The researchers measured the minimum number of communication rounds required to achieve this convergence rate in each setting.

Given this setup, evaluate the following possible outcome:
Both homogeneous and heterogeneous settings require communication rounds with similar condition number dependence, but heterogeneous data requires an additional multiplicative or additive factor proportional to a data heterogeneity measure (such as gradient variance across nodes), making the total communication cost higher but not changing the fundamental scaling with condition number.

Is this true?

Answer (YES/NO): NO